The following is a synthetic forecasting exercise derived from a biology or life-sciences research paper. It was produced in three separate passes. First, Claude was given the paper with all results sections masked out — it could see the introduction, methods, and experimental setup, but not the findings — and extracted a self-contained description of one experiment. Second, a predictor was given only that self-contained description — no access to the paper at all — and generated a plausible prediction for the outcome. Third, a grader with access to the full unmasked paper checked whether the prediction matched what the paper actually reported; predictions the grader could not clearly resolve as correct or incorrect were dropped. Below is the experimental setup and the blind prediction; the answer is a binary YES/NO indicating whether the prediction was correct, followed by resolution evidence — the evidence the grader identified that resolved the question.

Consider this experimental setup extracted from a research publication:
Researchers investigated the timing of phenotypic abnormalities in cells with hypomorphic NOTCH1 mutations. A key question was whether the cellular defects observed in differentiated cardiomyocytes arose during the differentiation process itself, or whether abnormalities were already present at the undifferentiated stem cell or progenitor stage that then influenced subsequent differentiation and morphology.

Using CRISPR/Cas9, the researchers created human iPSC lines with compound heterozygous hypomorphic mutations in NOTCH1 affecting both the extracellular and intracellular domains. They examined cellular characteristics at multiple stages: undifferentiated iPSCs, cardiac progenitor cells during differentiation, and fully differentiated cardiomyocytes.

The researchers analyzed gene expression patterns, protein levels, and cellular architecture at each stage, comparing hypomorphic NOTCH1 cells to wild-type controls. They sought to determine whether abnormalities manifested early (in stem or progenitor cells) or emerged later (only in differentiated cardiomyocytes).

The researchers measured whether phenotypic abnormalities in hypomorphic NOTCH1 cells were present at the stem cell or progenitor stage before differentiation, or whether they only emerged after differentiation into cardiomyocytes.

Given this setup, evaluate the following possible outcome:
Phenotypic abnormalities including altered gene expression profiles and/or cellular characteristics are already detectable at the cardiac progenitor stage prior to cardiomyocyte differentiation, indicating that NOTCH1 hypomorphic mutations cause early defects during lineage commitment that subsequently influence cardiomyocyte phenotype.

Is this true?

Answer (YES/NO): YES